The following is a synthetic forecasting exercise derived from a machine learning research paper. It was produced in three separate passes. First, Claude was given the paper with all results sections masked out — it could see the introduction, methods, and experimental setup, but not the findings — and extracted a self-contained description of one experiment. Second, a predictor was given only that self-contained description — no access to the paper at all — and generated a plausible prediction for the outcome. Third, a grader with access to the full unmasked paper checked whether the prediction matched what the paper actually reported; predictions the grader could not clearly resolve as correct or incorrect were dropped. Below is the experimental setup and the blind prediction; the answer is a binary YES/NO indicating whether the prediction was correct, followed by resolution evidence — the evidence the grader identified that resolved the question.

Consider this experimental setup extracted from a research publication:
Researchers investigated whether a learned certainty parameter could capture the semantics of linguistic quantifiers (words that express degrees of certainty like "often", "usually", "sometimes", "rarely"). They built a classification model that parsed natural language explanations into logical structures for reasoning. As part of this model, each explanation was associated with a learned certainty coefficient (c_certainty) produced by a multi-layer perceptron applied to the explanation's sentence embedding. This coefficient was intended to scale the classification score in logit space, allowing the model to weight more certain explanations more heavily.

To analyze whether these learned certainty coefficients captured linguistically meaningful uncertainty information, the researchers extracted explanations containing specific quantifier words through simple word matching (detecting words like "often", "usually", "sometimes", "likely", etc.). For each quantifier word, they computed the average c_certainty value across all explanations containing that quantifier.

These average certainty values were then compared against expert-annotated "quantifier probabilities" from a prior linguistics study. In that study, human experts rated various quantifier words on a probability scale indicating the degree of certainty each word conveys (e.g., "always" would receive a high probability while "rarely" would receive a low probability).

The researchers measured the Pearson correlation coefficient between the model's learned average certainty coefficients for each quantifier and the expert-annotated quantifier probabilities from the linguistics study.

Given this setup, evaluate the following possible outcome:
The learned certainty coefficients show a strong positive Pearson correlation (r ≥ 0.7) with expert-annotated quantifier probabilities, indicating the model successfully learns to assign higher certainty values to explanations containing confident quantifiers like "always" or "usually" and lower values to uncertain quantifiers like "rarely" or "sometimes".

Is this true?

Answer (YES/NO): NO